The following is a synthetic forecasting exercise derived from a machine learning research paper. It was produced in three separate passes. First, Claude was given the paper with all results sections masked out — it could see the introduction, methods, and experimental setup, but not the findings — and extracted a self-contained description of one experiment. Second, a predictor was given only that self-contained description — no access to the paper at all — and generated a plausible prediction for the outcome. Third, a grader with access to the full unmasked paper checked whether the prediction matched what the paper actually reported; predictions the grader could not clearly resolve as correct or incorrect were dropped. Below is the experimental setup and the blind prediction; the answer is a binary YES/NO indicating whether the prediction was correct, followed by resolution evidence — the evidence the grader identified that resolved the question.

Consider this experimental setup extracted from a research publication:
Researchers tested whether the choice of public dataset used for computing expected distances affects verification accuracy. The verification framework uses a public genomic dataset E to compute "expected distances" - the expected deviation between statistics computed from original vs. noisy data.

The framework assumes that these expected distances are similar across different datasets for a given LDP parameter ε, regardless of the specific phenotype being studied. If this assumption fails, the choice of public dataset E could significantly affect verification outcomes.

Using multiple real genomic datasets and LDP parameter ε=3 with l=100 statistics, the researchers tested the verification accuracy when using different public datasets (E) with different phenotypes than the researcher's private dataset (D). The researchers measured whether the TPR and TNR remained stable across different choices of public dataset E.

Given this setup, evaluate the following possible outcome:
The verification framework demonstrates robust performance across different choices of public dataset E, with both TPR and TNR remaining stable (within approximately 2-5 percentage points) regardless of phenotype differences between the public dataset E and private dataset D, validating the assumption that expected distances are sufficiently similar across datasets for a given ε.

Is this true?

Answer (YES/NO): YES